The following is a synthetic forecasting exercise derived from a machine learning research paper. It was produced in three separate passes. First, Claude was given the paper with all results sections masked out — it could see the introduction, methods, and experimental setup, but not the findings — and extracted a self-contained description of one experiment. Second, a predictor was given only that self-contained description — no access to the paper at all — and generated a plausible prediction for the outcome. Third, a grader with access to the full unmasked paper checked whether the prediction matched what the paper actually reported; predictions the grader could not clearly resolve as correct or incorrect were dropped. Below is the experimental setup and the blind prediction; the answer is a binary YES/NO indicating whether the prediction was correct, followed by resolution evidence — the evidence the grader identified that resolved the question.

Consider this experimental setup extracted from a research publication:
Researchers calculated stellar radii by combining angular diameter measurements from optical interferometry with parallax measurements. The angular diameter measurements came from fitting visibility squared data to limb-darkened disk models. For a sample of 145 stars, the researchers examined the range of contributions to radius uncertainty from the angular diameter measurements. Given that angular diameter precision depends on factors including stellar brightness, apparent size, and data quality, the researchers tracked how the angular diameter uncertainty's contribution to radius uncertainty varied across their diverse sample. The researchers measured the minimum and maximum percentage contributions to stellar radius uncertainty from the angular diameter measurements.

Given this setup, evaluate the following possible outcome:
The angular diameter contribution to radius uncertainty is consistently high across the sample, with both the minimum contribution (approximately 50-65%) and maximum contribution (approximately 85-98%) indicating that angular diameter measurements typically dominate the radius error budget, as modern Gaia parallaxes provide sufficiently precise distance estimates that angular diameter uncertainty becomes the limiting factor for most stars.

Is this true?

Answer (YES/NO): NO